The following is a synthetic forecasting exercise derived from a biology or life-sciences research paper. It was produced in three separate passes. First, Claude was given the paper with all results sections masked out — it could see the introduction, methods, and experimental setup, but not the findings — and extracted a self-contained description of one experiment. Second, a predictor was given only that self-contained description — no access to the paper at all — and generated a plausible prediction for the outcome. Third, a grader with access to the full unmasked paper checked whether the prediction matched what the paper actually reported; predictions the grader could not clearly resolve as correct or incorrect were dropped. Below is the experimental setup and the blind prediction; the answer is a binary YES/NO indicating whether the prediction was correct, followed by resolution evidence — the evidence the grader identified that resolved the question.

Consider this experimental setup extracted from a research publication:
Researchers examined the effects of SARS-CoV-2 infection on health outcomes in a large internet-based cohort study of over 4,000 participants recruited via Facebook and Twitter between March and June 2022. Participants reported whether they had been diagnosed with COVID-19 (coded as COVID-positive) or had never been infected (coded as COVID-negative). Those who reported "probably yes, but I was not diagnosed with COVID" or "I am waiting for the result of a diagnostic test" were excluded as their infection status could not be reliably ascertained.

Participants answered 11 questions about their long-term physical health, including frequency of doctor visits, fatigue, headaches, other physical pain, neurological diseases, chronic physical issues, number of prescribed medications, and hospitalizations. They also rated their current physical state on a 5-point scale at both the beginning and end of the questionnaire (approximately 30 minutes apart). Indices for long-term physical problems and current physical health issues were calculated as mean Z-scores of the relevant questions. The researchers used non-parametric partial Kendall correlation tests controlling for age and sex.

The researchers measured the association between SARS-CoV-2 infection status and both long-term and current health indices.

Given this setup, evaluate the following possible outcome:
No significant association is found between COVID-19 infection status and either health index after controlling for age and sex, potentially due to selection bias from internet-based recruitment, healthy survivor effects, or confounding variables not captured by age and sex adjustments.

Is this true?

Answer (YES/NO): NO